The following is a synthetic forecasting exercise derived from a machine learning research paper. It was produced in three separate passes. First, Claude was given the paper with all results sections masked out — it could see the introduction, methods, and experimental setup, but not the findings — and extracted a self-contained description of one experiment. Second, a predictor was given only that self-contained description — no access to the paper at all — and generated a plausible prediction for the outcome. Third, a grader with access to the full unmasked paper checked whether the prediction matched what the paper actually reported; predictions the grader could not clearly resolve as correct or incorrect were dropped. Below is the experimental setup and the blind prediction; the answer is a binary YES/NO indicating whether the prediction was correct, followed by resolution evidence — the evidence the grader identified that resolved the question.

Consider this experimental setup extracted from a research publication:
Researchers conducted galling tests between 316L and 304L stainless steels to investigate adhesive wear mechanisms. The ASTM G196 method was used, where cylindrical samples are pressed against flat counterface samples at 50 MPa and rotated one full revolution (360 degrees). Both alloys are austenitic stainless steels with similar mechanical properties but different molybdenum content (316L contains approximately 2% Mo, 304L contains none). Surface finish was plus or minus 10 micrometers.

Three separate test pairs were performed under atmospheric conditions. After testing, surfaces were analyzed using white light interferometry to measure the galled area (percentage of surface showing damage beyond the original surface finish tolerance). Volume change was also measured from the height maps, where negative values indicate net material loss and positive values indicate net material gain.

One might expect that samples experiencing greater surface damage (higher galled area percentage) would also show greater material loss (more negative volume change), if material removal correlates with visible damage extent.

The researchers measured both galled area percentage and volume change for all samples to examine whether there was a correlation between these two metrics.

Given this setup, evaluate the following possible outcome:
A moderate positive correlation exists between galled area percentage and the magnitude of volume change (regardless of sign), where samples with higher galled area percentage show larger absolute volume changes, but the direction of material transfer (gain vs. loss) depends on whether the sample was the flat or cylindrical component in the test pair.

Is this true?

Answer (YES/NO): NO